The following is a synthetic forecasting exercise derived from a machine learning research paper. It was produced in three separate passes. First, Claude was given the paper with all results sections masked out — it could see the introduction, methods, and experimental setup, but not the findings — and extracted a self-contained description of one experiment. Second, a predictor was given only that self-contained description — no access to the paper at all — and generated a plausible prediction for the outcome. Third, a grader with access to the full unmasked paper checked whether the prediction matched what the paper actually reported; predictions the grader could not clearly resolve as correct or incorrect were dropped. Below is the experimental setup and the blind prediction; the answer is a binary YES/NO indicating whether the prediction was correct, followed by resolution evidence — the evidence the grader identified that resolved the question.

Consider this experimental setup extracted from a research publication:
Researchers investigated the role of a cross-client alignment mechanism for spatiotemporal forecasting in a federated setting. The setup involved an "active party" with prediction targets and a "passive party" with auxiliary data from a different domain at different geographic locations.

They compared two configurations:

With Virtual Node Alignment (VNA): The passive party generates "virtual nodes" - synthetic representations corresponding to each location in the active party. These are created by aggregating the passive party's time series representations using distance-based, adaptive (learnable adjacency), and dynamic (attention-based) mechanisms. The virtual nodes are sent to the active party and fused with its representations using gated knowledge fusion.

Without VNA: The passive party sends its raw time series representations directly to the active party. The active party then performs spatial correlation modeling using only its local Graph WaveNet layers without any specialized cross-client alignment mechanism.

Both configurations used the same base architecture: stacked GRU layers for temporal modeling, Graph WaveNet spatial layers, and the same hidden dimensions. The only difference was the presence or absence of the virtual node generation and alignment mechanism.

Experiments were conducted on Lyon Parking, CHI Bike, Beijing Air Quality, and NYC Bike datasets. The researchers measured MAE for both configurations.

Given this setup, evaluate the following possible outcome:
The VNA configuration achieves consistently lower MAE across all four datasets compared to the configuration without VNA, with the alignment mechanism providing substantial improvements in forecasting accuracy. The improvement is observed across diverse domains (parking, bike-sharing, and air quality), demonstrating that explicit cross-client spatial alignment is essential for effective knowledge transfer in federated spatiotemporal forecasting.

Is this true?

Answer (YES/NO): NO